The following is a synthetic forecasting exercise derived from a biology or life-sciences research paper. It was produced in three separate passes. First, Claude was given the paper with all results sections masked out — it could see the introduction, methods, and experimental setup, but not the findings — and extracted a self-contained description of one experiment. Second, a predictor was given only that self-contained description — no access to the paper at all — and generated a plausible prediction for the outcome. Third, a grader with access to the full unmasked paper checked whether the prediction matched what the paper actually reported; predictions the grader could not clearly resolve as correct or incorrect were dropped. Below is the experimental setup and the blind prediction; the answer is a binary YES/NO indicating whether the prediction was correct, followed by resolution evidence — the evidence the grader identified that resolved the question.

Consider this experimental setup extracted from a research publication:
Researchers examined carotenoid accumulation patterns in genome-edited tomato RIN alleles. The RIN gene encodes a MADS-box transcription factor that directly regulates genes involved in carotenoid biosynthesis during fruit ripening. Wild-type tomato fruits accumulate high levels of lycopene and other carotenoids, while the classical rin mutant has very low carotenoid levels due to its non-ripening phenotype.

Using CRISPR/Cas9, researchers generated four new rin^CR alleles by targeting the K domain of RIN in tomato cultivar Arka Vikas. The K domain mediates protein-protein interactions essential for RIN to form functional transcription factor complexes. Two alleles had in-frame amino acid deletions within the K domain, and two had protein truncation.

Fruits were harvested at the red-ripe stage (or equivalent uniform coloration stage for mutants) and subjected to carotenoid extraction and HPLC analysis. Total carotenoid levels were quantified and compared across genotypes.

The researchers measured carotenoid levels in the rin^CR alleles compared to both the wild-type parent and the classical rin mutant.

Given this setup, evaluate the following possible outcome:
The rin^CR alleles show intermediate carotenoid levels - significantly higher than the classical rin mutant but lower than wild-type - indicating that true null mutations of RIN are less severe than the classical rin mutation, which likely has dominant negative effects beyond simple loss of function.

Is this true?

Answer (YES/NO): YES